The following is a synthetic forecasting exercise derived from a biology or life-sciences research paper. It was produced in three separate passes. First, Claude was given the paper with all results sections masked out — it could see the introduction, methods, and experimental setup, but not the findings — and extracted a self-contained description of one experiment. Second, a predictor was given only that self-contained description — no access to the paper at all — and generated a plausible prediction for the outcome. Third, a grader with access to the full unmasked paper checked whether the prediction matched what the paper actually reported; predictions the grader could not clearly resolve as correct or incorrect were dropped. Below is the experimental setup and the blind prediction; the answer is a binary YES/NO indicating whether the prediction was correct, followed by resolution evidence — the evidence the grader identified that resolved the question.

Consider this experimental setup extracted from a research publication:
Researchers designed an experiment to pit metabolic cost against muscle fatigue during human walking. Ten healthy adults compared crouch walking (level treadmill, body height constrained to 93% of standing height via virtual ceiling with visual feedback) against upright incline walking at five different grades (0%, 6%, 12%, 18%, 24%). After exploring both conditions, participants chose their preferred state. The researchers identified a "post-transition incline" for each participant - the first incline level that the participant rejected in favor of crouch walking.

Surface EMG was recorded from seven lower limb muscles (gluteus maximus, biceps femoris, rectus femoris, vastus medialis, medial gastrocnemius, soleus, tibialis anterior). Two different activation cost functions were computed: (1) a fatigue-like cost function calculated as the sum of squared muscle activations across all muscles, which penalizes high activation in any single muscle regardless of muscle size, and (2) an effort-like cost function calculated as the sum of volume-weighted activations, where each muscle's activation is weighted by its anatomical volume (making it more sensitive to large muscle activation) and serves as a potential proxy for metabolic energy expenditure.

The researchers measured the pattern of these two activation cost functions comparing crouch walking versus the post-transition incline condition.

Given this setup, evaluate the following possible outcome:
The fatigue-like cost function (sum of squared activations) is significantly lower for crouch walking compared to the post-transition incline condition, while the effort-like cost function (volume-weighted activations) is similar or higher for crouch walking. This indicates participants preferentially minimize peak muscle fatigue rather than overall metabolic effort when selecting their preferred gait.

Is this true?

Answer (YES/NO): NO